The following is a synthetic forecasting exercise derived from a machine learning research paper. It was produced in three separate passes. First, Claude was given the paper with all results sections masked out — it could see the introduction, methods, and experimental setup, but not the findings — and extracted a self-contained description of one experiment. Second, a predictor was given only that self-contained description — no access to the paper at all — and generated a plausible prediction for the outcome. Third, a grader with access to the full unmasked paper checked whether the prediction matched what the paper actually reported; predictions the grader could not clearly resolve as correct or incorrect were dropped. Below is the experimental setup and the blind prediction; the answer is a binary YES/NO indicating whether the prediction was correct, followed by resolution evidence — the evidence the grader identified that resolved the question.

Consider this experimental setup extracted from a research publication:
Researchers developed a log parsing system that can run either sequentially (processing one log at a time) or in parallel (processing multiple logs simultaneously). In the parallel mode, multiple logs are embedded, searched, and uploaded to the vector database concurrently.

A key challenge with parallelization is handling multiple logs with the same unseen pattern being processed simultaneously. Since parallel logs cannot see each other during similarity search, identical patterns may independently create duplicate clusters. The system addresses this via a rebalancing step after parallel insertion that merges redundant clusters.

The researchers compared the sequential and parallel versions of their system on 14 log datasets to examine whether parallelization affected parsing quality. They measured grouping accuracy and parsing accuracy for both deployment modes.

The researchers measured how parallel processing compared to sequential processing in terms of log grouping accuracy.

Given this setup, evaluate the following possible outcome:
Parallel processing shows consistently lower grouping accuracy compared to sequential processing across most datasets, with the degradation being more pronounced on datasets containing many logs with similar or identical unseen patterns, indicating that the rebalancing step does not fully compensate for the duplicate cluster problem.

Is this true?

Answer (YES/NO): NO